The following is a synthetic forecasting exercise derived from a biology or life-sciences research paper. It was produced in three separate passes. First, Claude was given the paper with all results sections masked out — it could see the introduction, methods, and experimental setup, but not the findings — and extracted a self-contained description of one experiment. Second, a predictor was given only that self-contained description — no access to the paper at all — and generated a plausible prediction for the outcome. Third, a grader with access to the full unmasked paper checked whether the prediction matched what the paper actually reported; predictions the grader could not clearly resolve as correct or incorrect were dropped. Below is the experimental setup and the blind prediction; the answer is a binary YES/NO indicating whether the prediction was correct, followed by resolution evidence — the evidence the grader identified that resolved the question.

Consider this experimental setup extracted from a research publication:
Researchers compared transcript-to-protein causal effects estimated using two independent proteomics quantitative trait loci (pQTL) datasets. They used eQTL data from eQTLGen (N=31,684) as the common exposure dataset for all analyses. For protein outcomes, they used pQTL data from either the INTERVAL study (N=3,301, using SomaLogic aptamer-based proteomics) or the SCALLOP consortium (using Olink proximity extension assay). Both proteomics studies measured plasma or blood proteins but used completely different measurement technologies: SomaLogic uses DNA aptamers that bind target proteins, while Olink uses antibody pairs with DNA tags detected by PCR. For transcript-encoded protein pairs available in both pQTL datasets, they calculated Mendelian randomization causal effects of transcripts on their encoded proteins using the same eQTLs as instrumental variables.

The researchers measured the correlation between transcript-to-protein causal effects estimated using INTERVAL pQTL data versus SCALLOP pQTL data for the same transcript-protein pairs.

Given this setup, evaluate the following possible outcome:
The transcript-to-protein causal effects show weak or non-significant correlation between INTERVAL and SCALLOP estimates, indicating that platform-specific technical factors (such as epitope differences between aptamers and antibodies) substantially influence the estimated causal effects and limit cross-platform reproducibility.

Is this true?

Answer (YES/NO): NO